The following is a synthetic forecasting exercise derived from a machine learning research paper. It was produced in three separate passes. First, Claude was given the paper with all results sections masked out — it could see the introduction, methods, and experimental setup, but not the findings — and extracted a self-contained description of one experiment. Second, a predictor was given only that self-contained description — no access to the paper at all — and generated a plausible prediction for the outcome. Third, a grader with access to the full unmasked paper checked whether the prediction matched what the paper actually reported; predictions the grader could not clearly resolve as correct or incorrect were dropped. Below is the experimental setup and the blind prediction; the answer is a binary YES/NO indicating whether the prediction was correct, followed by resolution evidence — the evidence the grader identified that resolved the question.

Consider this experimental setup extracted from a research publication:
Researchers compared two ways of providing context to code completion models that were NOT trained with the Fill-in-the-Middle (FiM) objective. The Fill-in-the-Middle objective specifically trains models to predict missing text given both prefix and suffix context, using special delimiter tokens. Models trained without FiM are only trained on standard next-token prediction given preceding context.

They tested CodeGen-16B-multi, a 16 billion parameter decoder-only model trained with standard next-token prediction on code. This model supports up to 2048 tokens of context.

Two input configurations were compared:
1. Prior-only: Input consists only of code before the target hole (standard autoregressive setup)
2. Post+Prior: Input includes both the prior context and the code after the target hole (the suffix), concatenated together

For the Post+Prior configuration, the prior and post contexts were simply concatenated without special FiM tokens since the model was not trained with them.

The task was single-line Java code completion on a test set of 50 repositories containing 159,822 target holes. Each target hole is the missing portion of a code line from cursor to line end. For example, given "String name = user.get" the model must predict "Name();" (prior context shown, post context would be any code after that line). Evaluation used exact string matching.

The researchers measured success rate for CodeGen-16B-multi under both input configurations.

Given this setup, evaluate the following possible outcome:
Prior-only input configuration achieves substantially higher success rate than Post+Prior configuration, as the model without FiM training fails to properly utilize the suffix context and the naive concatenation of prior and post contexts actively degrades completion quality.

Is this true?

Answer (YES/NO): NO